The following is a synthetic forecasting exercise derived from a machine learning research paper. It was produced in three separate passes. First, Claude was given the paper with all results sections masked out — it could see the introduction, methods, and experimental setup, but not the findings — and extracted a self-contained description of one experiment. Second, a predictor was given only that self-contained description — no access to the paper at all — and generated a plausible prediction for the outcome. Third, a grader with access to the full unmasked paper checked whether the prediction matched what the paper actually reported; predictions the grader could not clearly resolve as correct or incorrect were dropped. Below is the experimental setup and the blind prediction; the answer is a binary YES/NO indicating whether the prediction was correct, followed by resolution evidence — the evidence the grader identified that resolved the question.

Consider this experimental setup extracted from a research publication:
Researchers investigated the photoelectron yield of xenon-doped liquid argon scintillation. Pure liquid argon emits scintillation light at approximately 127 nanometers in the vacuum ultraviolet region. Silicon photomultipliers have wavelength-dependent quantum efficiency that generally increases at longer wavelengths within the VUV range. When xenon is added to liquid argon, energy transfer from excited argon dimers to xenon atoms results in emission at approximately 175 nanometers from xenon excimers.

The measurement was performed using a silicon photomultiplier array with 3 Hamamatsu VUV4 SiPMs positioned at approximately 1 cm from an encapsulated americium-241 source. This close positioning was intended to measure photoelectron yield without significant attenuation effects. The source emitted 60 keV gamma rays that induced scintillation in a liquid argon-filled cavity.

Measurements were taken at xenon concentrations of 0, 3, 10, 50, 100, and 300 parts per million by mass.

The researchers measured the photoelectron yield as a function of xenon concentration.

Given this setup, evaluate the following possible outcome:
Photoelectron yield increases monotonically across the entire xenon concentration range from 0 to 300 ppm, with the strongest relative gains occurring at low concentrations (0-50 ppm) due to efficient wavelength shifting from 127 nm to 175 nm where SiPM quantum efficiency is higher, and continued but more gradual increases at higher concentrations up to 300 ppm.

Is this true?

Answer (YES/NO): NO